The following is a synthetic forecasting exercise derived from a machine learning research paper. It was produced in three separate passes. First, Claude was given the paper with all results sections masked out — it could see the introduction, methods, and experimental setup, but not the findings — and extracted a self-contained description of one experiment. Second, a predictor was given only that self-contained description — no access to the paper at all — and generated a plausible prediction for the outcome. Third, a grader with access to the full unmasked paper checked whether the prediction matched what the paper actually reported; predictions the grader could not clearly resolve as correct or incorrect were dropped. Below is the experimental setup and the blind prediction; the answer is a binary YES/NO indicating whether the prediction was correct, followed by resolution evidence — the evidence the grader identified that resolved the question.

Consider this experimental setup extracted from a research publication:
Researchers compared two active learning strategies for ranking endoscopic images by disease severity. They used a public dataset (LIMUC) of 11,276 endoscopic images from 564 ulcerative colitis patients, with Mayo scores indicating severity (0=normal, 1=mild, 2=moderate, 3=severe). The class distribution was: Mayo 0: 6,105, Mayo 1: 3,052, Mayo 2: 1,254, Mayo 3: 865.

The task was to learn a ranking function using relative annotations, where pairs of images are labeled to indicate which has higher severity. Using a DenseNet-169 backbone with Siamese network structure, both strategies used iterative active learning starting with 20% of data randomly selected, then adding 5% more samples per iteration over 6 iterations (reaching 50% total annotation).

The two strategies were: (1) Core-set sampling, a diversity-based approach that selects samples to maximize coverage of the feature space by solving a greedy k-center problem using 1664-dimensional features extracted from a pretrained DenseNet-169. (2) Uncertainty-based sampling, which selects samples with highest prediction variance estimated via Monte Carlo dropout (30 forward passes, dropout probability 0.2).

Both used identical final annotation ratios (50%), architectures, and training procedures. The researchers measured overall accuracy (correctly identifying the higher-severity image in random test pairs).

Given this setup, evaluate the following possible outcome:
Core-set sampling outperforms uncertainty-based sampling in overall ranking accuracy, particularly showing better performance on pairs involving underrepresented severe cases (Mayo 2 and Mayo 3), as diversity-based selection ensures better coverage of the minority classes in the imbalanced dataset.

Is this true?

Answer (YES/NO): NO